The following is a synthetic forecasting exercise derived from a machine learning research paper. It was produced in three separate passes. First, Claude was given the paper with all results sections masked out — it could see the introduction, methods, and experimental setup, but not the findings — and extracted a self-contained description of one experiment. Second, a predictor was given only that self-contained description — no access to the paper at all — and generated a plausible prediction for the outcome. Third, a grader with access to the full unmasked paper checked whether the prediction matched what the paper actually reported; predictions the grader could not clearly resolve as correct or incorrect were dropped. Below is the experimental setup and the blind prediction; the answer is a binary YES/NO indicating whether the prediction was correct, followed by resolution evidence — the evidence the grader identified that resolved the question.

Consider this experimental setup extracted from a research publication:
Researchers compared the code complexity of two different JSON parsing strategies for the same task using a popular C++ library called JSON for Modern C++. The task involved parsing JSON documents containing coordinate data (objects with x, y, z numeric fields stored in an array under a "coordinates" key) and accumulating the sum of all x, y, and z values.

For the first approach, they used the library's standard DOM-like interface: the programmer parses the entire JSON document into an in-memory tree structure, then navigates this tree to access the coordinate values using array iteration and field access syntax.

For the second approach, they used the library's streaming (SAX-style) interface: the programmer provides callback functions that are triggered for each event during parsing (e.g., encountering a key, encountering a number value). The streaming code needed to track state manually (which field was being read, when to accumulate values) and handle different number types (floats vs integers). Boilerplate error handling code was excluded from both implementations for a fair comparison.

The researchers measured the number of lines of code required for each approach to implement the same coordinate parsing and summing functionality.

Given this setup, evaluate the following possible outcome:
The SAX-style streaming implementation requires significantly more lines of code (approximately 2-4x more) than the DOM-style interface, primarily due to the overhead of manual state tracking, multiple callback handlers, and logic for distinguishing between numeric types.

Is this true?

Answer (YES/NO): NO